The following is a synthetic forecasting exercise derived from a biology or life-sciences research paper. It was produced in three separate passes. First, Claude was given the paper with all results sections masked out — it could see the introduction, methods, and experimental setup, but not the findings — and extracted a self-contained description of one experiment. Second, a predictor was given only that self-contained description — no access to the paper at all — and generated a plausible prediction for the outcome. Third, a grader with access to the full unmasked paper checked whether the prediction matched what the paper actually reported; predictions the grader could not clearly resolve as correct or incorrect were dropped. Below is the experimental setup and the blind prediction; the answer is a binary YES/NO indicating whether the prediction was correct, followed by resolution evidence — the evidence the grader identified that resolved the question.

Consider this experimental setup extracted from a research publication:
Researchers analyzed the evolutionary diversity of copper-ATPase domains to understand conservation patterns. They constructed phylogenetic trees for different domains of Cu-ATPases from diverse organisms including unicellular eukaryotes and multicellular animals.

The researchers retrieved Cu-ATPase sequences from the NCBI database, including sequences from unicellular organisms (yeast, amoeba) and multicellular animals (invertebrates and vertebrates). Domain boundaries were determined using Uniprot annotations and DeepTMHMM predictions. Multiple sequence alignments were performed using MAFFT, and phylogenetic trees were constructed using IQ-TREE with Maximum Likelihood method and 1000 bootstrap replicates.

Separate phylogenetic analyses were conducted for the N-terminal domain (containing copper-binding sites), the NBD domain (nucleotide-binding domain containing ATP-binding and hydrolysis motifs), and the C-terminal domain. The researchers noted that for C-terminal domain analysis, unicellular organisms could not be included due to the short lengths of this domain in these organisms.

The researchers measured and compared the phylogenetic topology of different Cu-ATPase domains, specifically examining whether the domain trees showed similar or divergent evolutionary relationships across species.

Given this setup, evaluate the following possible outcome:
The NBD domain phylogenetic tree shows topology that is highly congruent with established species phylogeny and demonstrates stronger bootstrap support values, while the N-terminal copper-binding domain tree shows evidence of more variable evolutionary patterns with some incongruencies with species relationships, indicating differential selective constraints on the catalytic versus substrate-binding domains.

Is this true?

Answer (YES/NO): NO